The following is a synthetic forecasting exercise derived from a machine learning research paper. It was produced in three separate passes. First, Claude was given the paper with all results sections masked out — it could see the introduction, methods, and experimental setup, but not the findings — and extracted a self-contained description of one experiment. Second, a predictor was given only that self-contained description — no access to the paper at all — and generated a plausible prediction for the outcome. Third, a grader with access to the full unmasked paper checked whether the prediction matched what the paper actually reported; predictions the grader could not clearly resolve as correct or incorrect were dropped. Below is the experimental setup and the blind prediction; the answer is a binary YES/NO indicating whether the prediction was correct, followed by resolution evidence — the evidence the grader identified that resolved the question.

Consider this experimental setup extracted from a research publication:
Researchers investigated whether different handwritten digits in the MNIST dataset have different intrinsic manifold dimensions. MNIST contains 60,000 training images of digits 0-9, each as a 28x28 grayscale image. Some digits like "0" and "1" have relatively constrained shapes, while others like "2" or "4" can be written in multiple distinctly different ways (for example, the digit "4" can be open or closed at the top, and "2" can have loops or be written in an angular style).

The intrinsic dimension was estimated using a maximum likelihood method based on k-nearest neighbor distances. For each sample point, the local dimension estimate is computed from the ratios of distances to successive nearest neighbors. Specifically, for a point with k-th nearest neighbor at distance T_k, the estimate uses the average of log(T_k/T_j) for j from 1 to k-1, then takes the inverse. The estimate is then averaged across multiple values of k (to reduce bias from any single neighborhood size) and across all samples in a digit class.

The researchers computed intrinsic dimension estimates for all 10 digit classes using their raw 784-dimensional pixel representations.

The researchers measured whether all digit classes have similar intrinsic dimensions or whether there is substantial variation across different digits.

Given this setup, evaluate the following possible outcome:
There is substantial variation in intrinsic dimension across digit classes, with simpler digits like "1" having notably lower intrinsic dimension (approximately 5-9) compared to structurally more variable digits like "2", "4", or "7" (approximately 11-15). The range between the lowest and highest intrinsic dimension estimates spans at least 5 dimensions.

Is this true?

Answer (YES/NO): NO